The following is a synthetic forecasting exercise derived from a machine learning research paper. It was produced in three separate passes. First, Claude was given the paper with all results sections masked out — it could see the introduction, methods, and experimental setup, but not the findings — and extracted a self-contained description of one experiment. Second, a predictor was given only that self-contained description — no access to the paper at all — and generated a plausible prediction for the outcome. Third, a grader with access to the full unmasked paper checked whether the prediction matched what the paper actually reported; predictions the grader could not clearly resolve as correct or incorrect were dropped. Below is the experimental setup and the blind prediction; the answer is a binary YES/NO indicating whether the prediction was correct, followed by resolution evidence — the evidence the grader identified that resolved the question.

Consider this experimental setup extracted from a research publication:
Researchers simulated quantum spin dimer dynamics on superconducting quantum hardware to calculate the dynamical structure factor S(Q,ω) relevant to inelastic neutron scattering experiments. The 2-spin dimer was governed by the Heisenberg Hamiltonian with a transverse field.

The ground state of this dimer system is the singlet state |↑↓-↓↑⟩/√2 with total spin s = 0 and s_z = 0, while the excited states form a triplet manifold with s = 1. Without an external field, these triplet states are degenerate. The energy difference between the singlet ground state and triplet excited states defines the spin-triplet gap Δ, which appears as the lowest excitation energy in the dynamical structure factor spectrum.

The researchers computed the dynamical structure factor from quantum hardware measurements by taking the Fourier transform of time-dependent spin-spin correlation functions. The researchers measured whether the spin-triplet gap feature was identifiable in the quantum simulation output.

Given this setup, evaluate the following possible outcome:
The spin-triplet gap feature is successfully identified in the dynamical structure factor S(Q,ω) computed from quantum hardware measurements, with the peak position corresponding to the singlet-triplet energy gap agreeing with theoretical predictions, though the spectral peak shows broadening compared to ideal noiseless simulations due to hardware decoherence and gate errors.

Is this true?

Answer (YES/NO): NO